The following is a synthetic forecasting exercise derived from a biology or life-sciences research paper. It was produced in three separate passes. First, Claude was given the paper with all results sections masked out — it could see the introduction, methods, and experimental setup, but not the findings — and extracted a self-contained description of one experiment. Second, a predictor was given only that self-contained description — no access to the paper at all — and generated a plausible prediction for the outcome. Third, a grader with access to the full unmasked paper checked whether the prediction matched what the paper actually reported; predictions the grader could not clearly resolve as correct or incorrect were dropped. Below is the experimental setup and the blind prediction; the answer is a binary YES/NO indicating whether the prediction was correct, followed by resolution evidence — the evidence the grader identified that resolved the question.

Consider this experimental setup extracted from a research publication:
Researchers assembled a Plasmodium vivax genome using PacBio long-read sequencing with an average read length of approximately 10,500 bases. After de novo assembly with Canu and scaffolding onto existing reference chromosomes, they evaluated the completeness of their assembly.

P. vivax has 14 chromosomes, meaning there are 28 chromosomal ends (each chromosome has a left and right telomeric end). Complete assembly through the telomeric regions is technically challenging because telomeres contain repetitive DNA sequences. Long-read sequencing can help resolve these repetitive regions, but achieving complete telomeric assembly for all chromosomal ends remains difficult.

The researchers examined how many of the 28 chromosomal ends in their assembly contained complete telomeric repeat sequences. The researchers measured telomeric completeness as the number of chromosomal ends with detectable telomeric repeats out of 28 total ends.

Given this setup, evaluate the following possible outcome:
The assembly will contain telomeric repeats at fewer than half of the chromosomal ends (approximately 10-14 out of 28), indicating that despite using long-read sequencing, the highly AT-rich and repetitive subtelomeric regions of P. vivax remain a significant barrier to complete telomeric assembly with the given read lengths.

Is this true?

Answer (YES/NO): NO